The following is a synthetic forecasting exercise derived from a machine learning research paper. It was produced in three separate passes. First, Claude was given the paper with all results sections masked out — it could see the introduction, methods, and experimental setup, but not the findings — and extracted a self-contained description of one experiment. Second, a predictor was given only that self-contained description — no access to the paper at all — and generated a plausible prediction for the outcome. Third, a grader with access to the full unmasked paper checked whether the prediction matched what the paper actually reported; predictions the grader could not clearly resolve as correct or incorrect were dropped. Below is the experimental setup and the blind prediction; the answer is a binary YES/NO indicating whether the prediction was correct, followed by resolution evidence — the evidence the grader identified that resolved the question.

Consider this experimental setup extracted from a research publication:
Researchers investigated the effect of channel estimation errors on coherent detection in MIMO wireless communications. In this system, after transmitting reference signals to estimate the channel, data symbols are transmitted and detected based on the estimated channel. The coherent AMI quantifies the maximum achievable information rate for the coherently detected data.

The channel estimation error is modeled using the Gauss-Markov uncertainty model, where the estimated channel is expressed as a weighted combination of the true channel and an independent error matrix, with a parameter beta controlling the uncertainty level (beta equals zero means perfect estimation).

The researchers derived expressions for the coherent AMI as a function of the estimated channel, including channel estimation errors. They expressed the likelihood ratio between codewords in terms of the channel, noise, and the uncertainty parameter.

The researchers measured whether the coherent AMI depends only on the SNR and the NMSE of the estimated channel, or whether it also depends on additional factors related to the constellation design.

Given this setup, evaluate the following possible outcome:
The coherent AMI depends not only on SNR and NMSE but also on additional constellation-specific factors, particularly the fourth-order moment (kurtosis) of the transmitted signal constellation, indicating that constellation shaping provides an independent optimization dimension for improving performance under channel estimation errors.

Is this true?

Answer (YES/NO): NO